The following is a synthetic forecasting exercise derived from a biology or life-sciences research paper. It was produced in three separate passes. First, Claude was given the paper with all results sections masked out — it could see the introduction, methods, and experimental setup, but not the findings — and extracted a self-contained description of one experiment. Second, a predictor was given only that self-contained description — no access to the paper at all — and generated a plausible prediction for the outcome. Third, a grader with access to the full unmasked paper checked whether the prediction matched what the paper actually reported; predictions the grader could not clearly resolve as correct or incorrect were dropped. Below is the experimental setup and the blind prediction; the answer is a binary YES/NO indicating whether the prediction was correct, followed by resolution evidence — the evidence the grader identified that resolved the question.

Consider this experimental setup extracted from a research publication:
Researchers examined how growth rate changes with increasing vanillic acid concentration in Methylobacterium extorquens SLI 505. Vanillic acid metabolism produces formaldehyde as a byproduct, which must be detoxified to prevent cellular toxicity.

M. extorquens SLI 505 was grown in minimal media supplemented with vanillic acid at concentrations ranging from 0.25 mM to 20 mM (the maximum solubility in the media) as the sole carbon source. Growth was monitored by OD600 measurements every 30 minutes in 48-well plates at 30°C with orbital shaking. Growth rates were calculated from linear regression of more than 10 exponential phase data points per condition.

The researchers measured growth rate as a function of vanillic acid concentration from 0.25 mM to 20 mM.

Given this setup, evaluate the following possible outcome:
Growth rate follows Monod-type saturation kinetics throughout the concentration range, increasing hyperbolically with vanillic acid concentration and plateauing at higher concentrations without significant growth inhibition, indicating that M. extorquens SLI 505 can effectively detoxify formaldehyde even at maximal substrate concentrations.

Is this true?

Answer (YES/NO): NO